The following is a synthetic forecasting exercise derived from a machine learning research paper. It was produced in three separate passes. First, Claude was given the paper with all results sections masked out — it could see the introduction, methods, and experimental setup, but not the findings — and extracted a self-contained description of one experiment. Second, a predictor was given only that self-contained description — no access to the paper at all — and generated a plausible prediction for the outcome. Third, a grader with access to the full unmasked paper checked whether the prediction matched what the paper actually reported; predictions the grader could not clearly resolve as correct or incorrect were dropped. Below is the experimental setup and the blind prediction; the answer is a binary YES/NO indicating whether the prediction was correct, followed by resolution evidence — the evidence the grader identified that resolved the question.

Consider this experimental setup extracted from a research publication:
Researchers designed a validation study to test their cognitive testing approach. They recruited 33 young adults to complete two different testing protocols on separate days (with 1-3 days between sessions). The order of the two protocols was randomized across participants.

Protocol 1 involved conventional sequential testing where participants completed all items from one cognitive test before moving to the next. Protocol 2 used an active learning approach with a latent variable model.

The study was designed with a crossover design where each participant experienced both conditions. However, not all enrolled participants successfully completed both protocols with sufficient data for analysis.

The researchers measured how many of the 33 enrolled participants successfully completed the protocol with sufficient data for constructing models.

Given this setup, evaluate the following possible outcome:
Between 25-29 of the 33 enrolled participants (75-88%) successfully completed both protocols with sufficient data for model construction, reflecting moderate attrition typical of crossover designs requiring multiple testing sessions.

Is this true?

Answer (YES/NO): NO